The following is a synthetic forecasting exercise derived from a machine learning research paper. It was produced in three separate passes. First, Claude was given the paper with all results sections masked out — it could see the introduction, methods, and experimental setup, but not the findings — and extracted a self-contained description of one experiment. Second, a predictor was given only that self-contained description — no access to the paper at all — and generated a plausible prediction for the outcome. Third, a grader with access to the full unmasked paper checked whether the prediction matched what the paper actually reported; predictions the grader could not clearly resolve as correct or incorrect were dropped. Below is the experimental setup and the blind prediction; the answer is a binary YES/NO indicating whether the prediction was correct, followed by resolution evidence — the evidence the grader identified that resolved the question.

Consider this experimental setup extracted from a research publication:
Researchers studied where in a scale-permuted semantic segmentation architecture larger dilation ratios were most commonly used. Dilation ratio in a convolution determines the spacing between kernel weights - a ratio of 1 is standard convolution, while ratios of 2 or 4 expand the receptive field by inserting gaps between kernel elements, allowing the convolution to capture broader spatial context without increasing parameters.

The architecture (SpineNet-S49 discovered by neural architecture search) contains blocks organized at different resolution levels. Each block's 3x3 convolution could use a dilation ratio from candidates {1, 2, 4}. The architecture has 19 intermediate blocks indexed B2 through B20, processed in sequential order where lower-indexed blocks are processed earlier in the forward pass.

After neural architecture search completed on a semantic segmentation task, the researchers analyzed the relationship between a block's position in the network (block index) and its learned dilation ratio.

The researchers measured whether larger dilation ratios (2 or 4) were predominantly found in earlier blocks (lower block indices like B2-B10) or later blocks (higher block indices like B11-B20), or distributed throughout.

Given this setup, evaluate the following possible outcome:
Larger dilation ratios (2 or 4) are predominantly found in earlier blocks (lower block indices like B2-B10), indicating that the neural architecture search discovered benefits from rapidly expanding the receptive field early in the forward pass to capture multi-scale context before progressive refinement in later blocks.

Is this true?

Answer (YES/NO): NO